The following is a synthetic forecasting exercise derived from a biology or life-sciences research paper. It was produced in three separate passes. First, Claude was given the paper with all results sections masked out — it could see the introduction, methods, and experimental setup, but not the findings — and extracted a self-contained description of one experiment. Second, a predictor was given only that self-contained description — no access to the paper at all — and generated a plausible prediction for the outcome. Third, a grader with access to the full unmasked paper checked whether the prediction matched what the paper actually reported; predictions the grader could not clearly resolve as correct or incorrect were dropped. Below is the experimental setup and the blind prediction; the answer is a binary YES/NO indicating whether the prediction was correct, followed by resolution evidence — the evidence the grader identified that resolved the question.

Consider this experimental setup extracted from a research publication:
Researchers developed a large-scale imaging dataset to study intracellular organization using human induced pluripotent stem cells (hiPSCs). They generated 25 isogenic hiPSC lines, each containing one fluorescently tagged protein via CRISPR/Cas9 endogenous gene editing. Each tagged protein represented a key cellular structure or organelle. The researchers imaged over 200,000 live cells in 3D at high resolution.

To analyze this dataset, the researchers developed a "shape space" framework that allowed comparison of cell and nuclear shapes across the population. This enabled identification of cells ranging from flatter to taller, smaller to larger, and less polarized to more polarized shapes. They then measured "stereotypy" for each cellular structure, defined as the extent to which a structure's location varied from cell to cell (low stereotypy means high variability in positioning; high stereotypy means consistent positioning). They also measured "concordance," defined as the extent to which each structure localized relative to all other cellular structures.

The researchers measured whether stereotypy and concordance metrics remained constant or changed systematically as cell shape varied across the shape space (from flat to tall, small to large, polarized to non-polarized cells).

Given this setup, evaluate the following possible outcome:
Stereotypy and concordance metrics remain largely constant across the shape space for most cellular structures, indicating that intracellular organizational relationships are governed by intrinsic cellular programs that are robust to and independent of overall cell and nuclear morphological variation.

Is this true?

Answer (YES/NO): YES